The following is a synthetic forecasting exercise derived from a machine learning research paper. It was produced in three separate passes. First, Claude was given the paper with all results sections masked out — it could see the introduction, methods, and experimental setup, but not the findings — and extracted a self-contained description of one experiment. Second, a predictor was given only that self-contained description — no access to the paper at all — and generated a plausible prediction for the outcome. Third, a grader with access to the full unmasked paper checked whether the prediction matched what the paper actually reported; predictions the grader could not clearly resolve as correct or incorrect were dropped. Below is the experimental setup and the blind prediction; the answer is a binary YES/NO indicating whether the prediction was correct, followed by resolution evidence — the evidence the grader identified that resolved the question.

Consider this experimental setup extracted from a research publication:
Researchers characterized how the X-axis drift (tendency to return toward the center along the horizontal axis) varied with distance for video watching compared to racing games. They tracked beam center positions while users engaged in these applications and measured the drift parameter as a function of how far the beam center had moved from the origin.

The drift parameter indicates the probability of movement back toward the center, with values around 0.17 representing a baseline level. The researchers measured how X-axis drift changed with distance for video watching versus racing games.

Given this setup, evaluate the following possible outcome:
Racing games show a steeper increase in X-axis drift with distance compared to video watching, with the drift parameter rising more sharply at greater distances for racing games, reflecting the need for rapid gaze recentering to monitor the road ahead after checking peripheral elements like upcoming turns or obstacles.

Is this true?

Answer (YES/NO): YES